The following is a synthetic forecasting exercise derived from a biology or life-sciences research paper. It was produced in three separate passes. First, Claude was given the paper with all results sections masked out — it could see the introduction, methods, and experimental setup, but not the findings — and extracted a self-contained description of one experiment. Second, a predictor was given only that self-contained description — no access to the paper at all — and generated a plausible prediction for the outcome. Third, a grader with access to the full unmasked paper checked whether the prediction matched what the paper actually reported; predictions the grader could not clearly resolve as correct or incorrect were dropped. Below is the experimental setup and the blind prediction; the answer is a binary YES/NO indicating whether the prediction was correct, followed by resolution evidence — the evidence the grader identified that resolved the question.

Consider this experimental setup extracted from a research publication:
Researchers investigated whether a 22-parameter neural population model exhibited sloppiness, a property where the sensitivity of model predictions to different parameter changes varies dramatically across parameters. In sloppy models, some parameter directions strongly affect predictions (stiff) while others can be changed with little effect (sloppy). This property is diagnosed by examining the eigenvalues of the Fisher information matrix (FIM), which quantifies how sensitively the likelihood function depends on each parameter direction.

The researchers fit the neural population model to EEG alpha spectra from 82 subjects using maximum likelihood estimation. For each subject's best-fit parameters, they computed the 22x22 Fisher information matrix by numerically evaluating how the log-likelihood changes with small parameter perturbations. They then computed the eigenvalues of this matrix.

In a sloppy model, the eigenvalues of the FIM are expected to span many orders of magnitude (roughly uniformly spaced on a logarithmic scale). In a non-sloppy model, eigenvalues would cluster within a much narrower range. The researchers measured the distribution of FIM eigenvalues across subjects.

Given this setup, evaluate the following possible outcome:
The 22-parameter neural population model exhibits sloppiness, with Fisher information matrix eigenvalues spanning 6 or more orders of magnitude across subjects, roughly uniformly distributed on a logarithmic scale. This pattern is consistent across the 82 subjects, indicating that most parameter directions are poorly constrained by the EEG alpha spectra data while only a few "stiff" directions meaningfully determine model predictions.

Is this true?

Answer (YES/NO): YES